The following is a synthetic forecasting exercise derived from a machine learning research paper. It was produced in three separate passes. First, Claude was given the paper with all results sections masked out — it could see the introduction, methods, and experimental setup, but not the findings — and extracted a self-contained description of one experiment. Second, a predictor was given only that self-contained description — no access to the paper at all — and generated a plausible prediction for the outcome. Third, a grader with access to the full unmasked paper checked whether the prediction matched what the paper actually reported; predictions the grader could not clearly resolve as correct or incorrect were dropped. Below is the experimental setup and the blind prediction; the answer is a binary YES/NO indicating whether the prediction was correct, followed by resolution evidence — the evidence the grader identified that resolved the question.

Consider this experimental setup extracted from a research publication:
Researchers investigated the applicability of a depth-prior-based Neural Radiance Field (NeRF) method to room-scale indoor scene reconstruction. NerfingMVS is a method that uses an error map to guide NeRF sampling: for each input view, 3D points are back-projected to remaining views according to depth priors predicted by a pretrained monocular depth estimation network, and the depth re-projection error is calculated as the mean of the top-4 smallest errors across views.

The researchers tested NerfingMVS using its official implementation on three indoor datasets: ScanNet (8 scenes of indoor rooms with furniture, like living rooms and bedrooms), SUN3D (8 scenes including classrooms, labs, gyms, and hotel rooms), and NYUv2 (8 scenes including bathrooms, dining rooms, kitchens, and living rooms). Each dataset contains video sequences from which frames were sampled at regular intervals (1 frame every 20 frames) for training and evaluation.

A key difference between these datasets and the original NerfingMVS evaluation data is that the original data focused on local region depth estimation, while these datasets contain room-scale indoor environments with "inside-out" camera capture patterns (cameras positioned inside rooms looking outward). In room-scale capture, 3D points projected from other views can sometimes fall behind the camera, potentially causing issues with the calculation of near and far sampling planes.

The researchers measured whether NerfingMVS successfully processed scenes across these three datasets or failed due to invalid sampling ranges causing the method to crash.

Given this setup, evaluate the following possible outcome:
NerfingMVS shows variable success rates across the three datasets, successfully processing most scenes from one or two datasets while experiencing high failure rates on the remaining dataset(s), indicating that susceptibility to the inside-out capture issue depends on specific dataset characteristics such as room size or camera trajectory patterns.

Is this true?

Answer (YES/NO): NO